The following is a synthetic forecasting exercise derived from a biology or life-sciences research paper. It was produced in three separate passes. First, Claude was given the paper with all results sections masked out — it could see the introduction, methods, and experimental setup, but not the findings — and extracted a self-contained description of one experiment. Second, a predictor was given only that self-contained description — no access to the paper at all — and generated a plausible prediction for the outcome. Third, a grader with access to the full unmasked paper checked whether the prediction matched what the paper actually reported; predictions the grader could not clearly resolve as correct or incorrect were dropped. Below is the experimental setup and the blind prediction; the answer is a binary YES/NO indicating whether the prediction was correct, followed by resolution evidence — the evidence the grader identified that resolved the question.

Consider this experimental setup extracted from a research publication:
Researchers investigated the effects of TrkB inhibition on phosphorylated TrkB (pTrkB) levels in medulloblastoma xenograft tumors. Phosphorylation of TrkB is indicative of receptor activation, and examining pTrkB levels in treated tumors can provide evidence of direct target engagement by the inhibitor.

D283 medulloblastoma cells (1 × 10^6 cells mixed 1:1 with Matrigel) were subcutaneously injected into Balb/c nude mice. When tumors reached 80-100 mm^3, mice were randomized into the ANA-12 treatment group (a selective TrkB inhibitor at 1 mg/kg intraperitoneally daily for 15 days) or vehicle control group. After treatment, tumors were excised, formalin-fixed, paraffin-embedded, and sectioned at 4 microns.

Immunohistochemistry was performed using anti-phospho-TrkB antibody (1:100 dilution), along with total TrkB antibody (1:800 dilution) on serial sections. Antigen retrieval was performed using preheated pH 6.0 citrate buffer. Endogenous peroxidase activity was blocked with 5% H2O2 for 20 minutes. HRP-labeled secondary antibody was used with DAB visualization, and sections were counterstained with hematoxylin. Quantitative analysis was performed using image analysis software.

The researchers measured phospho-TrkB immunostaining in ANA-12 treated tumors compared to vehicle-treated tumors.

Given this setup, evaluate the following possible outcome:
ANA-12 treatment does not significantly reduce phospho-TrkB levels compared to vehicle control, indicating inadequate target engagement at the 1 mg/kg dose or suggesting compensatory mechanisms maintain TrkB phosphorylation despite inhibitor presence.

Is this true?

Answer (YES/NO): NO